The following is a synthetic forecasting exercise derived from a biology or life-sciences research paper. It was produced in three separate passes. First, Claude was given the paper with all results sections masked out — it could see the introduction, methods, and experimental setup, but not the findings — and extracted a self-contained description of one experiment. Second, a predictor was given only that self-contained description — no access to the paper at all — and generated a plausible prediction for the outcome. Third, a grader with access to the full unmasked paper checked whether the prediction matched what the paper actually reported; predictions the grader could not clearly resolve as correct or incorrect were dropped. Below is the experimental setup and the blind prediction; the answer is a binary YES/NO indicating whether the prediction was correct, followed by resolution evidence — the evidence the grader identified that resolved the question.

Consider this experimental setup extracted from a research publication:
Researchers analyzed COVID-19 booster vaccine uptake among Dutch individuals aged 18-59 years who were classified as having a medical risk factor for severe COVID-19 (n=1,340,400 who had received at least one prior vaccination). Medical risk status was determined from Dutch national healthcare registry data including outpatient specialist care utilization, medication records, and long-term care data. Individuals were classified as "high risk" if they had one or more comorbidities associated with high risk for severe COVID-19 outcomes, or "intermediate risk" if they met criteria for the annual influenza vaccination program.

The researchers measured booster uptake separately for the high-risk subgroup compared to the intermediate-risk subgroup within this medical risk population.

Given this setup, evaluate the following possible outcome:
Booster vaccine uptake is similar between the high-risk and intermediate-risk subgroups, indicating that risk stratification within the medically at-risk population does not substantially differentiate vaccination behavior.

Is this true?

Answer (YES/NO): NO